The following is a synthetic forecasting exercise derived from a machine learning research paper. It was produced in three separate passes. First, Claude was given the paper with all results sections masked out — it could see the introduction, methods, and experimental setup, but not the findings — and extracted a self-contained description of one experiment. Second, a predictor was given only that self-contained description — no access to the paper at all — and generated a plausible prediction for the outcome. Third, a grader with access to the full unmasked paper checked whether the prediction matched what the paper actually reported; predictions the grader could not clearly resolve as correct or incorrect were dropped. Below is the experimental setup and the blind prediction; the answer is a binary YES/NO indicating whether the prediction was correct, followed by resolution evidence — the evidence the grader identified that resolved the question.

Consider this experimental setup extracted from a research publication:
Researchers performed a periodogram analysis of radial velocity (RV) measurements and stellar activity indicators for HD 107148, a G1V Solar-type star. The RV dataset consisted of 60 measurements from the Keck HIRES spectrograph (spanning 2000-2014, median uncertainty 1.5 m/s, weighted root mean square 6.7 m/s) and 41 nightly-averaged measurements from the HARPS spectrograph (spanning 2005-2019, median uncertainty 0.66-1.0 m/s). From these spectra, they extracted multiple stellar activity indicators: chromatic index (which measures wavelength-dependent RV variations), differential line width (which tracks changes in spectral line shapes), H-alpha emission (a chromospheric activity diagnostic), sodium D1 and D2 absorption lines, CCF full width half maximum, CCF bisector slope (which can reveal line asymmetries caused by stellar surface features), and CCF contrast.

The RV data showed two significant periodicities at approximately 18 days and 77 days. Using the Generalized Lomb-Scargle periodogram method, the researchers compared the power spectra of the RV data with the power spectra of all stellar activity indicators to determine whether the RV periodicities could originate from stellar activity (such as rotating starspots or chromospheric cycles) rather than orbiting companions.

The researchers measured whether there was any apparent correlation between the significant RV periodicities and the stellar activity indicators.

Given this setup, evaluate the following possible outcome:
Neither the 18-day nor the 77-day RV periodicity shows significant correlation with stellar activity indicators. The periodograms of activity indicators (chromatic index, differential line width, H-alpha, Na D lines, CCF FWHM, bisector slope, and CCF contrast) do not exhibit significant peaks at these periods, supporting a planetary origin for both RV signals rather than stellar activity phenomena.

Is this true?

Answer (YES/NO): YES